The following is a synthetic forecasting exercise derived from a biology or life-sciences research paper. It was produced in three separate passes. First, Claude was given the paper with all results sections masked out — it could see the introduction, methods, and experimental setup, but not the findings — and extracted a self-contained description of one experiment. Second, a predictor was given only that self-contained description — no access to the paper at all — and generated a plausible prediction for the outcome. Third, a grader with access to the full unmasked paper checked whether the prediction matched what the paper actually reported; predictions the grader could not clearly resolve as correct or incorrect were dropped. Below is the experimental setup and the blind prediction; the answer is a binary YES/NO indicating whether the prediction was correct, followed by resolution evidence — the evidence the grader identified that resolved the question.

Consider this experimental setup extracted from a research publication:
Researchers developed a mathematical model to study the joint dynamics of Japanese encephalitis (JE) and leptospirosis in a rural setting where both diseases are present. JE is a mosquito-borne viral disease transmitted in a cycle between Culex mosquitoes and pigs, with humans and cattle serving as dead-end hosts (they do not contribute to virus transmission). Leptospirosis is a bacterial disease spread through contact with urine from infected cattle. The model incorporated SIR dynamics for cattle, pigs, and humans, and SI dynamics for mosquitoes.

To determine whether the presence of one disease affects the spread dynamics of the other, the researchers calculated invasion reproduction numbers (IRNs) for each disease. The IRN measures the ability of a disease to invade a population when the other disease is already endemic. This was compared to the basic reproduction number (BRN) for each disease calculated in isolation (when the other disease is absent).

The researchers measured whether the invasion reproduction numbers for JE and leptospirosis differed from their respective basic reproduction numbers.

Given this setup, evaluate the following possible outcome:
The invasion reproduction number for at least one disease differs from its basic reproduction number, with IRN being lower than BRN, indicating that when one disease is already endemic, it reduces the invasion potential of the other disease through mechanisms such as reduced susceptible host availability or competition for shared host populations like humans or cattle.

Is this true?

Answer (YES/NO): NO